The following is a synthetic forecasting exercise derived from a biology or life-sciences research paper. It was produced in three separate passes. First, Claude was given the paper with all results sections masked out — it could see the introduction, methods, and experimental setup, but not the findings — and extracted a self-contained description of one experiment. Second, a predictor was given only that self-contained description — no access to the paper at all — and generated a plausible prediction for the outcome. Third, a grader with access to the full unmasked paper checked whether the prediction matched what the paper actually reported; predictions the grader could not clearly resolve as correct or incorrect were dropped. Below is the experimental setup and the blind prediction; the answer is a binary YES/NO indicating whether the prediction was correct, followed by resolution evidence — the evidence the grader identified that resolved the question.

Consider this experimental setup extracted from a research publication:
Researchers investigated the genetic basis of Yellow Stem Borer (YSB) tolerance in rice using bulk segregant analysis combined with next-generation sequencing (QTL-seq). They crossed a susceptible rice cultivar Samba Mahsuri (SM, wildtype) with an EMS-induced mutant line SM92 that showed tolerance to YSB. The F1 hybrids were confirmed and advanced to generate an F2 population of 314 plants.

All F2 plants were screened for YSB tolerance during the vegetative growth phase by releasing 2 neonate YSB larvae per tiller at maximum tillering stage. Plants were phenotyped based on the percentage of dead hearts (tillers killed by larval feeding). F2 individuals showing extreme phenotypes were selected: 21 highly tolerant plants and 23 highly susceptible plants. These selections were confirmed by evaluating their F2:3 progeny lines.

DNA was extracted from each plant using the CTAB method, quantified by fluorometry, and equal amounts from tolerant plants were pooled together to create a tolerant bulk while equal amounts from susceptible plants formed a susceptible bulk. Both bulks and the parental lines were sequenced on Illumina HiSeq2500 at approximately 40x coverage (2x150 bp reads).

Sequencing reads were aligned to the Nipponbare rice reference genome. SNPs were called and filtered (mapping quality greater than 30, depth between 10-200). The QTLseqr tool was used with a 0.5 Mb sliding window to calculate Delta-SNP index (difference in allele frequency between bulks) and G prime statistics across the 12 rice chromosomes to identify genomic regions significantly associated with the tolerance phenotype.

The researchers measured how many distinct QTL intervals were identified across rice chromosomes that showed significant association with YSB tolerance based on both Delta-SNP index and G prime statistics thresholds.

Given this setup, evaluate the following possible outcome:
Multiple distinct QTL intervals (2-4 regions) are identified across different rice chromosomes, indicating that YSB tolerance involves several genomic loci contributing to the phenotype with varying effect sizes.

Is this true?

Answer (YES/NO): NO